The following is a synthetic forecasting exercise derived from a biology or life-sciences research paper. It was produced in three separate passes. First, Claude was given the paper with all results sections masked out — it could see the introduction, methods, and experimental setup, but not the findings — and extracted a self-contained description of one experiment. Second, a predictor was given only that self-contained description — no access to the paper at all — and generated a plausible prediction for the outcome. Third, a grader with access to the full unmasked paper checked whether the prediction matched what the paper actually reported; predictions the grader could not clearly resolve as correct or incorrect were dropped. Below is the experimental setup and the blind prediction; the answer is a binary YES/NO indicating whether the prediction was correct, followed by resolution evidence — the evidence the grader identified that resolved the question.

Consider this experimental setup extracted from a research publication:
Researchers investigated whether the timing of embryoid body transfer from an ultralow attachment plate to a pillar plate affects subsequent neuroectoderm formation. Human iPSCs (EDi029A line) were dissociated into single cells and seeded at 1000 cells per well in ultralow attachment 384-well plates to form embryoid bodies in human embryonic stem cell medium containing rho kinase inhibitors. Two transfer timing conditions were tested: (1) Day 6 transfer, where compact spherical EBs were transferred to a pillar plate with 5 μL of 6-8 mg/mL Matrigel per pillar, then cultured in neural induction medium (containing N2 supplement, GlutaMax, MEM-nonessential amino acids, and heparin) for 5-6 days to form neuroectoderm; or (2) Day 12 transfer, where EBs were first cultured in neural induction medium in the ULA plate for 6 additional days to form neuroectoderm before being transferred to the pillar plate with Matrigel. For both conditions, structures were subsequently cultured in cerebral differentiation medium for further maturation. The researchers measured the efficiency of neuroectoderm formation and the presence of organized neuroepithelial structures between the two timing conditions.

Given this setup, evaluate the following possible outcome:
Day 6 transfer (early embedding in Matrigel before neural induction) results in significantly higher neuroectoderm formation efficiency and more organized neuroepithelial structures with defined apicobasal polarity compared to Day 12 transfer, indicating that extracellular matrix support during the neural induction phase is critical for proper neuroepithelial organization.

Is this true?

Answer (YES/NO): NO